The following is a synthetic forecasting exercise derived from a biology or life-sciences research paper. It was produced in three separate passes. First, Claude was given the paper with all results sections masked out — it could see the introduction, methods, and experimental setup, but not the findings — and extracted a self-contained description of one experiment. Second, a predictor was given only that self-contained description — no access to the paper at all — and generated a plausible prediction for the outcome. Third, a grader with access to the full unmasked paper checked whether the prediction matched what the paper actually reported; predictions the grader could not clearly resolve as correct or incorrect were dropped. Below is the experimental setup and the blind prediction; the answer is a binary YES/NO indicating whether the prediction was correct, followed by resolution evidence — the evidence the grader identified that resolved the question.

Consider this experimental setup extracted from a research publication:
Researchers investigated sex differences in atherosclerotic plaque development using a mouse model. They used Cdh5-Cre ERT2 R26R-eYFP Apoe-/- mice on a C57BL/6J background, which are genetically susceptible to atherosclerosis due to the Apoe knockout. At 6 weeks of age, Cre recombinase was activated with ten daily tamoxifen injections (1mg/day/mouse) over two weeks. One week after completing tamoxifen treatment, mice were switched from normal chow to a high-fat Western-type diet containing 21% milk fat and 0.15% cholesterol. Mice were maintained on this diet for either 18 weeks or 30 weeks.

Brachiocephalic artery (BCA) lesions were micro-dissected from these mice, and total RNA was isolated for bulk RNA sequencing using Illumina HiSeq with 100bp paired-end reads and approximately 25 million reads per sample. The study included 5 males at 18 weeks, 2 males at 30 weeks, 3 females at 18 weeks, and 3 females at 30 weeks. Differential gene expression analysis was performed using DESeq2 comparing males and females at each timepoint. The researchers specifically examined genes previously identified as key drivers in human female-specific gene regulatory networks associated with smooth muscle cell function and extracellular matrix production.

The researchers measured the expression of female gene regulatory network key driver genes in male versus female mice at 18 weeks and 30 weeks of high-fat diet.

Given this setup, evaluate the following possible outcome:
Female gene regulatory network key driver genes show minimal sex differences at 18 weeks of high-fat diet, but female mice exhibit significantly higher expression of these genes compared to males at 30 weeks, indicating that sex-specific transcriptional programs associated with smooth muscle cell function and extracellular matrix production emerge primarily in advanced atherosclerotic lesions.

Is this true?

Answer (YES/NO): YES